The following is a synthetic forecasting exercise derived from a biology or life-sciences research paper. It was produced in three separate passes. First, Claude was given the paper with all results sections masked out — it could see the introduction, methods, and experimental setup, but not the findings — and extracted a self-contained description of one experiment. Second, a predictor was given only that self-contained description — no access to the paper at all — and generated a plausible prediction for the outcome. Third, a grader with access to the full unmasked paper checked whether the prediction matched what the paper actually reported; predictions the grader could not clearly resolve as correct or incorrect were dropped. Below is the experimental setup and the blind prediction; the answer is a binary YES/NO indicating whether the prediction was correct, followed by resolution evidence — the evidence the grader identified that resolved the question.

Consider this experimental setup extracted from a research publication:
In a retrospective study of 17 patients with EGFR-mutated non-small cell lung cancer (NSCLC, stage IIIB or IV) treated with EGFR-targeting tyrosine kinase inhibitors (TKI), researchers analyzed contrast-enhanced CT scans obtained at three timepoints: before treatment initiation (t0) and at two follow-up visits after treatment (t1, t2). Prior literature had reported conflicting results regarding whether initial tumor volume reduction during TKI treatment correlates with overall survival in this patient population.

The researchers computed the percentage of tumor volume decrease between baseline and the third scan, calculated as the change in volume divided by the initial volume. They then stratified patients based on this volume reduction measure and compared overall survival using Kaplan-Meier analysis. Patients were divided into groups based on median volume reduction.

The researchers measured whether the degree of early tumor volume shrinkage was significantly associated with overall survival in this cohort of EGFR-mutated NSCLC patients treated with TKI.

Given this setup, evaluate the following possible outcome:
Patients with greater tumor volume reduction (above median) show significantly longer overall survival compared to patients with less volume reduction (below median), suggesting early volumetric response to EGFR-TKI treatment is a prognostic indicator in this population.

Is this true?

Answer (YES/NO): NO